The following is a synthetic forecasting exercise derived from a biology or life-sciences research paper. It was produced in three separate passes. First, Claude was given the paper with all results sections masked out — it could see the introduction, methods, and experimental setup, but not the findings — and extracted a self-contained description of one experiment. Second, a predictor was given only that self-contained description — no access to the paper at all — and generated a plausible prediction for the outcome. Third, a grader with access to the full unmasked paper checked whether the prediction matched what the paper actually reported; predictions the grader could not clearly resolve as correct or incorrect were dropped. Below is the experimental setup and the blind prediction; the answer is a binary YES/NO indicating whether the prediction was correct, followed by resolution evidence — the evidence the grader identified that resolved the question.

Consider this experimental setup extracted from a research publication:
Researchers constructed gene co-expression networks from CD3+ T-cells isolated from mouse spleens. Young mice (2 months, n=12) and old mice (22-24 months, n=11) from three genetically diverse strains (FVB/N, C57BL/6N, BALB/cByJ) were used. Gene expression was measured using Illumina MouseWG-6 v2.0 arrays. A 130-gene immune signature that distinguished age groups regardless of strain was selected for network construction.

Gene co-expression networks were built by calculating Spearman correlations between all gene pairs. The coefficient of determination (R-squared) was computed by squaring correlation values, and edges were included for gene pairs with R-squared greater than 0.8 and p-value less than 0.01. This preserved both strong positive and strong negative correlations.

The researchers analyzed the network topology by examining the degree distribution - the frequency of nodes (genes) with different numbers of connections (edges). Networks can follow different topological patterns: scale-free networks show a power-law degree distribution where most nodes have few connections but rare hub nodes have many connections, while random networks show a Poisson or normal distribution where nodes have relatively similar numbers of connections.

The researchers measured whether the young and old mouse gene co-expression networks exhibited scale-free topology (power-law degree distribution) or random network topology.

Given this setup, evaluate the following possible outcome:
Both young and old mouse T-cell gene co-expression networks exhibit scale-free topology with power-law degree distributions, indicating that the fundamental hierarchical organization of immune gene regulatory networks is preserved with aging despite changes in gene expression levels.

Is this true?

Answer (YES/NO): NO